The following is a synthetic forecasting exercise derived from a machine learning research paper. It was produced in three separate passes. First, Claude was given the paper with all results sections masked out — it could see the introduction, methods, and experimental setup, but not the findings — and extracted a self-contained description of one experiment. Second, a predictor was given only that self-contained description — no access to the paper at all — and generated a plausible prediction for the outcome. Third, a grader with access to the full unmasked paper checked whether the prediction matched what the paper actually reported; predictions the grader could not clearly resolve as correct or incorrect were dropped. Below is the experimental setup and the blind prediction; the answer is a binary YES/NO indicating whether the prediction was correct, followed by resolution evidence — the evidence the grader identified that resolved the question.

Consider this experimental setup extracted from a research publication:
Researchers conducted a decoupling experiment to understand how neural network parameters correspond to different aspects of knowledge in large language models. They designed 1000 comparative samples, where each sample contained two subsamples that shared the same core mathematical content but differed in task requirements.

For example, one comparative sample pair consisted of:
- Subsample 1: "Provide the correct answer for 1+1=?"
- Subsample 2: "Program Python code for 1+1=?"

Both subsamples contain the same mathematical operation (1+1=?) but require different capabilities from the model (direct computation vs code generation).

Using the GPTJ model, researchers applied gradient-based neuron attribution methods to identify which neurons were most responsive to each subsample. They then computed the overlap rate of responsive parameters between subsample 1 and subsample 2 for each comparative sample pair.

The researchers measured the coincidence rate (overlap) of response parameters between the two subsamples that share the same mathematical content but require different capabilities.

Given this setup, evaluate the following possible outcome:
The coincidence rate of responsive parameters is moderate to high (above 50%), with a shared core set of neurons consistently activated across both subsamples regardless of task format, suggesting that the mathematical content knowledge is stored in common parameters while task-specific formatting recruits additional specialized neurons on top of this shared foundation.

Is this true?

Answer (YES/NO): NO